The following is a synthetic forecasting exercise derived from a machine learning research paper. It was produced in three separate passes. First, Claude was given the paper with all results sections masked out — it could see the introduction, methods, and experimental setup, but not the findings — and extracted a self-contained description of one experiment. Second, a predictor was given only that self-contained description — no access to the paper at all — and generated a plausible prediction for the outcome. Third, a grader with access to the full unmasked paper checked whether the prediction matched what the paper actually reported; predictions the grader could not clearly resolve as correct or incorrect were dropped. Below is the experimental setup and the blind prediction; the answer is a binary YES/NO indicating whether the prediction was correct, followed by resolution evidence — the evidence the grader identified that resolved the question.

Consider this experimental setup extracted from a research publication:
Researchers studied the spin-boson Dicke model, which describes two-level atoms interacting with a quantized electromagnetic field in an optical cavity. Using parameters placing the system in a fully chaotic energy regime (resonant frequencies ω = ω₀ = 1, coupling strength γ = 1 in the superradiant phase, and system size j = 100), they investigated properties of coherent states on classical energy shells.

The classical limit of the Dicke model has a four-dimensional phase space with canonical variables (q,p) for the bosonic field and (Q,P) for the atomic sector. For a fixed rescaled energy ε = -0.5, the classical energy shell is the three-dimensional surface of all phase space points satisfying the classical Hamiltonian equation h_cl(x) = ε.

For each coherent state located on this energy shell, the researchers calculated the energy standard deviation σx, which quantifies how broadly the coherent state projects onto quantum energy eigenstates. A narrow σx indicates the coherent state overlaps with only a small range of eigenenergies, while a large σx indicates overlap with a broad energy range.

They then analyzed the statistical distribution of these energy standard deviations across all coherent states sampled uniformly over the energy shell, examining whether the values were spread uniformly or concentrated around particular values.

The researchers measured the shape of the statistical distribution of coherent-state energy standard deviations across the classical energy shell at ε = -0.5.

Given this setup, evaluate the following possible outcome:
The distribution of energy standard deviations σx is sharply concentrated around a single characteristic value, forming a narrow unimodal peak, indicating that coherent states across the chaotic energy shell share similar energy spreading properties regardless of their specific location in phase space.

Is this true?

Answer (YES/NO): NO